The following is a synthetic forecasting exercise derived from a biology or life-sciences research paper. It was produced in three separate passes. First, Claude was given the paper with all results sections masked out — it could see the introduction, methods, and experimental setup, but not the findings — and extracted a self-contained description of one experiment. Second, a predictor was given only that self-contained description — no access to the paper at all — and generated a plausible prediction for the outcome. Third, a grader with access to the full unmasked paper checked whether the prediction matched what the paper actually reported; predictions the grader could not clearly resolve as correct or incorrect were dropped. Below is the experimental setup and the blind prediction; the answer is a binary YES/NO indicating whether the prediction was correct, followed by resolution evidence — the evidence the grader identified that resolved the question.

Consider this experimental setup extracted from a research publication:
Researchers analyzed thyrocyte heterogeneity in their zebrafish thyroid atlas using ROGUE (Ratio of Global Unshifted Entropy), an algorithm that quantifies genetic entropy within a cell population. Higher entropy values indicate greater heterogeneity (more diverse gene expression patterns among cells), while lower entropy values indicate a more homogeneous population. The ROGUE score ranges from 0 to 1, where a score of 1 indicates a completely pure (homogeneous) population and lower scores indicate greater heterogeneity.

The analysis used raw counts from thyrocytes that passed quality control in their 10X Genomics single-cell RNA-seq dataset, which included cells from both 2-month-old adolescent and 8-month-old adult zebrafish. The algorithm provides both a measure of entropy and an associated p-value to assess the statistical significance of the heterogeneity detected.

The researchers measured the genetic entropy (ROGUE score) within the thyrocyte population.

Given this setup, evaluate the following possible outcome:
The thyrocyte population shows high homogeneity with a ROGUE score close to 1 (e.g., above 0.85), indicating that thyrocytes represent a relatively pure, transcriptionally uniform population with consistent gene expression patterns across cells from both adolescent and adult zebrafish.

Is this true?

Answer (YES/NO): NO